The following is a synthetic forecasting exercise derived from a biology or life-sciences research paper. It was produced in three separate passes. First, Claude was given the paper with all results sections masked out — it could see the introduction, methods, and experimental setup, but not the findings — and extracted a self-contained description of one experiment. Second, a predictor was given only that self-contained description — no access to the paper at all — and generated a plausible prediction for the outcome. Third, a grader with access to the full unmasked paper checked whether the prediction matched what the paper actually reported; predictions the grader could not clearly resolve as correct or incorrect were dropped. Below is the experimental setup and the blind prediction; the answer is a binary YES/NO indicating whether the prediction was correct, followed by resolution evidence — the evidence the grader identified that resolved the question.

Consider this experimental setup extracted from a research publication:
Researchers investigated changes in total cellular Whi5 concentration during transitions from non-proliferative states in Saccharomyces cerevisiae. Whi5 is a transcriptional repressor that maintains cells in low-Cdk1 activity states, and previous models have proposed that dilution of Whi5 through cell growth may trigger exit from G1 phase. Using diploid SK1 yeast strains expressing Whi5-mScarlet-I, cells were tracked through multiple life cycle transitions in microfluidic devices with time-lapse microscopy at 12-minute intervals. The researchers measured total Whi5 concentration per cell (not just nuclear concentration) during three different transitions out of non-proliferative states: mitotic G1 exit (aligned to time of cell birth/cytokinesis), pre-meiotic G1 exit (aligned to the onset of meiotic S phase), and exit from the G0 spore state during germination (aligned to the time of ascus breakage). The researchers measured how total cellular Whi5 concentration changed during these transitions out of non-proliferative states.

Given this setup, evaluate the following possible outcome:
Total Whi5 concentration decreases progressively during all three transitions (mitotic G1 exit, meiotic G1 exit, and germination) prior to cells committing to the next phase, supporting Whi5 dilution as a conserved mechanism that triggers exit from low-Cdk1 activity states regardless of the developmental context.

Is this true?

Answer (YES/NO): YES